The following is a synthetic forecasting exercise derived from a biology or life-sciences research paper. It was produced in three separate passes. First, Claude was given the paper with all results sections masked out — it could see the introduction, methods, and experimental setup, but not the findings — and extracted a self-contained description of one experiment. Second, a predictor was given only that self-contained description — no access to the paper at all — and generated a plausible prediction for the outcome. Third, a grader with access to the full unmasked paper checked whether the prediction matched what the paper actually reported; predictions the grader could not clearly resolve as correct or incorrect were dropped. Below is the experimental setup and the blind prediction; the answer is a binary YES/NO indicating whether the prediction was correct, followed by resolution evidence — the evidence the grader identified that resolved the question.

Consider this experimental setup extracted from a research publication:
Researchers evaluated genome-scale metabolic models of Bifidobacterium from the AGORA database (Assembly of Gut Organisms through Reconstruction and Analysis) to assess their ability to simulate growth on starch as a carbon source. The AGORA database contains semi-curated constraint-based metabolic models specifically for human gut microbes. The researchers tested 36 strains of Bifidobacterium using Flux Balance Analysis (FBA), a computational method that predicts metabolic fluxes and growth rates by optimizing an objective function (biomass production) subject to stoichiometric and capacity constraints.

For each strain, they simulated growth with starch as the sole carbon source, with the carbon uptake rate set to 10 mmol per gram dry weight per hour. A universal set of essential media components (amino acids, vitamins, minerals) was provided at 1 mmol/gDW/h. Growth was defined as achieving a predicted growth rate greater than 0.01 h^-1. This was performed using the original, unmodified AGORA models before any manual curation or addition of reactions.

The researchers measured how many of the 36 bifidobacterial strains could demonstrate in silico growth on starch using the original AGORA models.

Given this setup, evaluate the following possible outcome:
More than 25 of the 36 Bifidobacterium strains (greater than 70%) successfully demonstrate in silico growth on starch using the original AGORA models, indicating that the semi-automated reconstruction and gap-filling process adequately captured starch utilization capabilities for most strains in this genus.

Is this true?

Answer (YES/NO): NO